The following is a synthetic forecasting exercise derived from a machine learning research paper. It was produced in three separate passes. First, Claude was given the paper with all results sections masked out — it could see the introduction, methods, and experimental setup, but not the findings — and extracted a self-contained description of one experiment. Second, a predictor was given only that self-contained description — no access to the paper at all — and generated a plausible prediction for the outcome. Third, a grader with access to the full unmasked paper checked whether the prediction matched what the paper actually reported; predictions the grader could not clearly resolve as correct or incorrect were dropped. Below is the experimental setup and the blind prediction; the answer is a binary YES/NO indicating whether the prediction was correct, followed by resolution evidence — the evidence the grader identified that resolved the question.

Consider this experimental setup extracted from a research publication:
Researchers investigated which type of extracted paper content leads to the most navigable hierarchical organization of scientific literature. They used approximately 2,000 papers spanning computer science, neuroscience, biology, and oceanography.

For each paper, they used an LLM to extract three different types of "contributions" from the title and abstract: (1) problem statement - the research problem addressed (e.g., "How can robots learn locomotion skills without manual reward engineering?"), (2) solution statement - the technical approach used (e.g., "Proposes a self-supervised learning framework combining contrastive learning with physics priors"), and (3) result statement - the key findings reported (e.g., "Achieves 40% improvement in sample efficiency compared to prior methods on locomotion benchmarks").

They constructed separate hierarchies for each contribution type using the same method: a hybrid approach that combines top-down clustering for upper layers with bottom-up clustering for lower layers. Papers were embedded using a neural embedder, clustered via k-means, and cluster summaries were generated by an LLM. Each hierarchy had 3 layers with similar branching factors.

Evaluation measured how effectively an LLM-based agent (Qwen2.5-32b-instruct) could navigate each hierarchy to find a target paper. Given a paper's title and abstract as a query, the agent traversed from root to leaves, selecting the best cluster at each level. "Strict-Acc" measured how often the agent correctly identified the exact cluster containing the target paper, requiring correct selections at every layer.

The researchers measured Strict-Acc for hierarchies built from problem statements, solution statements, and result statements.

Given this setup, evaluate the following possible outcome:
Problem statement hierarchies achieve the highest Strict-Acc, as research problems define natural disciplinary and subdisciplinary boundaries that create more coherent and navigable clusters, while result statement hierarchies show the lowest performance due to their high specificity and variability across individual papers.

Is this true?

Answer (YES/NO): YES